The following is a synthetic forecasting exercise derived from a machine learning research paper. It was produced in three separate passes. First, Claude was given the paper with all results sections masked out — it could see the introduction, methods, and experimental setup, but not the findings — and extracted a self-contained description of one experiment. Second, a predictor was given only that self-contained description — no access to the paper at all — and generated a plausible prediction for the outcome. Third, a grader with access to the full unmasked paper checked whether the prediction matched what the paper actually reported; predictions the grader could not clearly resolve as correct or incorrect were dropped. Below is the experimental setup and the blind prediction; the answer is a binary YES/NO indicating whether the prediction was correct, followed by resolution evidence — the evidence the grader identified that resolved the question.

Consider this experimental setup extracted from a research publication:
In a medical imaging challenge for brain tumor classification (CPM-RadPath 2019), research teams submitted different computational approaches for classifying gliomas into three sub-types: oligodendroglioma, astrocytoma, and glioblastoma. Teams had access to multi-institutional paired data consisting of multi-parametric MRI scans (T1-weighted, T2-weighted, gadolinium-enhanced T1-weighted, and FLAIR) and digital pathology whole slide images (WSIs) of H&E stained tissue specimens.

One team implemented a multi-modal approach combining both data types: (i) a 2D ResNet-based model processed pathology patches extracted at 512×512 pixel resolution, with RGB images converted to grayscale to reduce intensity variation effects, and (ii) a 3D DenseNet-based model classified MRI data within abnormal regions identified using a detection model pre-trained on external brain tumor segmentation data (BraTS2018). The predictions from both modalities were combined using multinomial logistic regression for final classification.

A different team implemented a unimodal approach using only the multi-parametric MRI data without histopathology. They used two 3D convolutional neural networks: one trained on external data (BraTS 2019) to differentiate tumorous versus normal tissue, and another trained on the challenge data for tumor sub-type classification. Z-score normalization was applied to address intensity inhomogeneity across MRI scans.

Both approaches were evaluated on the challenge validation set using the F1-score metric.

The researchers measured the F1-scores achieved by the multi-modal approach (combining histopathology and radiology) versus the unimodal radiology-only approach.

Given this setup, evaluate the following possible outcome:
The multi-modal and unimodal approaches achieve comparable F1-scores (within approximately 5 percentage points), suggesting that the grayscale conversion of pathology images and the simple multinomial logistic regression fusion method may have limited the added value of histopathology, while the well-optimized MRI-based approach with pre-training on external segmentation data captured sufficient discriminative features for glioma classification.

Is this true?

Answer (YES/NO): NO